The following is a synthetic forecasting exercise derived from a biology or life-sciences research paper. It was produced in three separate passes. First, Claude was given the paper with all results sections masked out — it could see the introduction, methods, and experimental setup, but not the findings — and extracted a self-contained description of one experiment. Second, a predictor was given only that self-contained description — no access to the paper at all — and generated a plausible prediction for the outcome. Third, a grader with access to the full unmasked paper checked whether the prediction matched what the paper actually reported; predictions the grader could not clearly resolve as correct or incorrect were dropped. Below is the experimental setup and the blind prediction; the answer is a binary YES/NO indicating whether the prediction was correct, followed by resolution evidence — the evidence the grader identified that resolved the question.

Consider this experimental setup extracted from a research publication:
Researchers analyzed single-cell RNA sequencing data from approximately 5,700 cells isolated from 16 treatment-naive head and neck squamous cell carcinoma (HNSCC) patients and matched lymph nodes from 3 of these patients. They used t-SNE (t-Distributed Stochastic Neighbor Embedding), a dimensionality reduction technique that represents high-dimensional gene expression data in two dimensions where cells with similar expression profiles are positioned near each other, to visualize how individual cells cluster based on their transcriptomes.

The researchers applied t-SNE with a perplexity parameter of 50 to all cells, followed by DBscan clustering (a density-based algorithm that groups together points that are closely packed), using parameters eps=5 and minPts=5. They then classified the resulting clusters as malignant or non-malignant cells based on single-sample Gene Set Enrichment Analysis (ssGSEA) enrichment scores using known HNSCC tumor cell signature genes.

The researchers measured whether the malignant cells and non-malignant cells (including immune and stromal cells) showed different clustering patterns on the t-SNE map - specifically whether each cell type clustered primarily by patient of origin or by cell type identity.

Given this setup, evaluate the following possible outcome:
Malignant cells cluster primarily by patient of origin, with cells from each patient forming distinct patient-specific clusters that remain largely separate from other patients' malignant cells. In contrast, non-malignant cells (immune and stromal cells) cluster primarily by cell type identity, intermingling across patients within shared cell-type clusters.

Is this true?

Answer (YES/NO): YES